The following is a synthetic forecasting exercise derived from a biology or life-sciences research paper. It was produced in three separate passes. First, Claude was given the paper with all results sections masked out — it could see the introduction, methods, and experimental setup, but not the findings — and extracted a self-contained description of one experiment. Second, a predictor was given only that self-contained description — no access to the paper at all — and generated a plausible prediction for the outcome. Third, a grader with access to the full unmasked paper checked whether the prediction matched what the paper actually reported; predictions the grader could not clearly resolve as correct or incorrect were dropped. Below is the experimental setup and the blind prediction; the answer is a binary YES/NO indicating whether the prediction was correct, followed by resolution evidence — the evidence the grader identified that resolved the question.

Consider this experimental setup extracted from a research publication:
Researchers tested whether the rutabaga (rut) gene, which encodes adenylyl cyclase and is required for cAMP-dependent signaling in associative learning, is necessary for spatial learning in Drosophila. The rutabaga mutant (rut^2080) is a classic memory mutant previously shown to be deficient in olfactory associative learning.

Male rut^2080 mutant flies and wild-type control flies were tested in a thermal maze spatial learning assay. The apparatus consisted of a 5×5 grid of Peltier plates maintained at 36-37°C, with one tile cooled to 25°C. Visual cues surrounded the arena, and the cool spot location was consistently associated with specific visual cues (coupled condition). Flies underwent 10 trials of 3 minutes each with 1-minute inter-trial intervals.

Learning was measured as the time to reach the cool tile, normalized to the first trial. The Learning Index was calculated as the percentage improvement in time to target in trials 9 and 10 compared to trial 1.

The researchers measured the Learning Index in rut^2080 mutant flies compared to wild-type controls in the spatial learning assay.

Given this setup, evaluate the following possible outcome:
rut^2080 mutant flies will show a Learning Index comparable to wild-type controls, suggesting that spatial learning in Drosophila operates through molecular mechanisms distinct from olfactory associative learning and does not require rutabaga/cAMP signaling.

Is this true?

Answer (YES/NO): NO